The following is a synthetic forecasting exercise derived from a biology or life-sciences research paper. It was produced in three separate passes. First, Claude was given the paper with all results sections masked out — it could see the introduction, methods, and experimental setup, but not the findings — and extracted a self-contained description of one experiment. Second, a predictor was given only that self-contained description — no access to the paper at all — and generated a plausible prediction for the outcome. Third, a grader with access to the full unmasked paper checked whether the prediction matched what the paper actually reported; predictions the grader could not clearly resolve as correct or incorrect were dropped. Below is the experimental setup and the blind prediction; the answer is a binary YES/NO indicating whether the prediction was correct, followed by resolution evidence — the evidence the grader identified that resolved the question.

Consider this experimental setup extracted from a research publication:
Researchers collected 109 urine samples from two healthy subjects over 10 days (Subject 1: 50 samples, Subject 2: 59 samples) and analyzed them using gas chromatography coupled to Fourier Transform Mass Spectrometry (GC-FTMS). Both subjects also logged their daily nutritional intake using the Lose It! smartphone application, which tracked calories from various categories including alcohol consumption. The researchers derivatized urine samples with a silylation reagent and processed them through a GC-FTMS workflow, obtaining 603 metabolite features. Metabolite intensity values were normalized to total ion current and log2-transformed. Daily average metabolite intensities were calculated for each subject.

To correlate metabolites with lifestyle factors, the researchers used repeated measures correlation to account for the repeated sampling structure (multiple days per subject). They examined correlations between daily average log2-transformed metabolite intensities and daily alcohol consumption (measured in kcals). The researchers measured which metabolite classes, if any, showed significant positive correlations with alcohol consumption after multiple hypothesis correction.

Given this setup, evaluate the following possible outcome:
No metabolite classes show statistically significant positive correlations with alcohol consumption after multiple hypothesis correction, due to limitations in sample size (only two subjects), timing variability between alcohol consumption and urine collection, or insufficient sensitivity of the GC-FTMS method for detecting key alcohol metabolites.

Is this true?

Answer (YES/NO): NO